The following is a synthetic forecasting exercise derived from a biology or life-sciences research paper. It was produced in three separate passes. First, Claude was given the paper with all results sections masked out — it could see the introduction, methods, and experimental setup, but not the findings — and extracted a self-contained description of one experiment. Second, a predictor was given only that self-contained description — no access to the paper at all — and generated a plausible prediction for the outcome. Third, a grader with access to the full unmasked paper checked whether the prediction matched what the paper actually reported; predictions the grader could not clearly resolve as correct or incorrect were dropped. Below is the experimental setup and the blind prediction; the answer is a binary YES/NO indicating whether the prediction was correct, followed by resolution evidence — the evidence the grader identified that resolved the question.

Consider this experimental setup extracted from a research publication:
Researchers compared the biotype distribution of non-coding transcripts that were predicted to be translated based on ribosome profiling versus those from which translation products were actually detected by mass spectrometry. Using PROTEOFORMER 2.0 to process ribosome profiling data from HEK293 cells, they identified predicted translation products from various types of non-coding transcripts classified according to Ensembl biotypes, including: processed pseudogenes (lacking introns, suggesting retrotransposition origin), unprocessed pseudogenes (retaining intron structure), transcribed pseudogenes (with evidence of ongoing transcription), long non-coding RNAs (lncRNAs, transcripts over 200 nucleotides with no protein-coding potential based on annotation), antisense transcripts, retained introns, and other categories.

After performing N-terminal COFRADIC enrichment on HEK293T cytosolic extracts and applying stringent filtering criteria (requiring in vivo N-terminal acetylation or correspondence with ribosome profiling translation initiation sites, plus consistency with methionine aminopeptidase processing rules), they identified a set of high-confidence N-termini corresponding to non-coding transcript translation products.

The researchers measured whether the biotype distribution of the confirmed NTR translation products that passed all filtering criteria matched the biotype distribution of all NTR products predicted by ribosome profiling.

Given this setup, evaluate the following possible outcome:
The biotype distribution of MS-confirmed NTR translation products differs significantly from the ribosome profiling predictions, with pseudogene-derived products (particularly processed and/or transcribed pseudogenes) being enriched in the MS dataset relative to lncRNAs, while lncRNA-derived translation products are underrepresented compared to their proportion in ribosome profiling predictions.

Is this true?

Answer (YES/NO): YES